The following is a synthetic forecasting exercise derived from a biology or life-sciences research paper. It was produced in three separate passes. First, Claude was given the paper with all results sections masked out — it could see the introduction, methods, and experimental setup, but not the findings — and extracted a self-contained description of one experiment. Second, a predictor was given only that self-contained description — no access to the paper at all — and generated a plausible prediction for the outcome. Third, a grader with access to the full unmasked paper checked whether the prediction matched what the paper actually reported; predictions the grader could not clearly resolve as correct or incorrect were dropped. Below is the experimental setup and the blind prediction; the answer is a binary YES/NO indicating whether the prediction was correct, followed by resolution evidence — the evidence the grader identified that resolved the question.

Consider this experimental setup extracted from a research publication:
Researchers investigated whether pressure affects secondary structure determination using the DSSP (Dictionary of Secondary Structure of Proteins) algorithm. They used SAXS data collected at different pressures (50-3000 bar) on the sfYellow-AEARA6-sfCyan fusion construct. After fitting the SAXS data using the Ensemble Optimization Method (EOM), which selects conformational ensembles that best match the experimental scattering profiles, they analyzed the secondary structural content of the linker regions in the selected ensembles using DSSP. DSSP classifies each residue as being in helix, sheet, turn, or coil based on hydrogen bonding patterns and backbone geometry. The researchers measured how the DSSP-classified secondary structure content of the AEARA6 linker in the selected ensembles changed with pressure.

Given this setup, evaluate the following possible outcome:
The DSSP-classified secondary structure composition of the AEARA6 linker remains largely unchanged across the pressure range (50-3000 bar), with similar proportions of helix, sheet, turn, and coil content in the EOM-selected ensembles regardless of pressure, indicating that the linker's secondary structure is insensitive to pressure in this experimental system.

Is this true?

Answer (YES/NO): NO